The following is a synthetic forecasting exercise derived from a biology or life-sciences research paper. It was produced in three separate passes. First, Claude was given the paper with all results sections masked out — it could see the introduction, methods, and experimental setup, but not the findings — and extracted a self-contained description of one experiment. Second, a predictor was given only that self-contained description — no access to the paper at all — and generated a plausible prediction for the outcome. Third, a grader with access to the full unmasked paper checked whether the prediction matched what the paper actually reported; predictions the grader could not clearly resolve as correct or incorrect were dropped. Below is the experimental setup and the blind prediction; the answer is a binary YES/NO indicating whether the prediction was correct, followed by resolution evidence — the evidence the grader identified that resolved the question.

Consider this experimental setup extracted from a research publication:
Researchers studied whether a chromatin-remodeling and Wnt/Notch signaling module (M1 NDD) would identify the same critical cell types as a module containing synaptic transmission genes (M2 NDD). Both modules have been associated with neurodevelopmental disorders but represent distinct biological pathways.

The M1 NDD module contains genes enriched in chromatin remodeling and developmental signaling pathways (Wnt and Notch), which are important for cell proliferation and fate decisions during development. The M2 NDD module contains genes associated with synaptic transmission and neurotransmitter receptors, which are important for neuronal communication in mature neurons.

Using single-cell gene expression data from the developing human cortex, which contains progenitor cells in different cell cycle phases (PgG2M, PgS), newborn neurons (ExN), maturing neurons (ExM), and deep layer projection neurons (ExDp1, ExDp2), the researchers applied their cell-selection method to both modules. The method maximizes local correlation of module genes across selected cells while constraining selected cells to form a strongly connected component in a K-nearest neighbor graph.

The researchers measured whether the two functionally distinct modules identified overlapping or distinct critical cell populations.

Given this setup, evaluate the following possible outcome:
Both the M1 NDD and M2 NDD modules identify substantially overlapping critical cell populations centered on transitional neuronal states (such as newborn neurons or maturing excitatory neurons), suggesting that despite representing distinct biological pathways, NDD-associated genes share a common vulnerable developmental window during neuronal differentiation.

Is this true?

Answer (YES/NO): NO